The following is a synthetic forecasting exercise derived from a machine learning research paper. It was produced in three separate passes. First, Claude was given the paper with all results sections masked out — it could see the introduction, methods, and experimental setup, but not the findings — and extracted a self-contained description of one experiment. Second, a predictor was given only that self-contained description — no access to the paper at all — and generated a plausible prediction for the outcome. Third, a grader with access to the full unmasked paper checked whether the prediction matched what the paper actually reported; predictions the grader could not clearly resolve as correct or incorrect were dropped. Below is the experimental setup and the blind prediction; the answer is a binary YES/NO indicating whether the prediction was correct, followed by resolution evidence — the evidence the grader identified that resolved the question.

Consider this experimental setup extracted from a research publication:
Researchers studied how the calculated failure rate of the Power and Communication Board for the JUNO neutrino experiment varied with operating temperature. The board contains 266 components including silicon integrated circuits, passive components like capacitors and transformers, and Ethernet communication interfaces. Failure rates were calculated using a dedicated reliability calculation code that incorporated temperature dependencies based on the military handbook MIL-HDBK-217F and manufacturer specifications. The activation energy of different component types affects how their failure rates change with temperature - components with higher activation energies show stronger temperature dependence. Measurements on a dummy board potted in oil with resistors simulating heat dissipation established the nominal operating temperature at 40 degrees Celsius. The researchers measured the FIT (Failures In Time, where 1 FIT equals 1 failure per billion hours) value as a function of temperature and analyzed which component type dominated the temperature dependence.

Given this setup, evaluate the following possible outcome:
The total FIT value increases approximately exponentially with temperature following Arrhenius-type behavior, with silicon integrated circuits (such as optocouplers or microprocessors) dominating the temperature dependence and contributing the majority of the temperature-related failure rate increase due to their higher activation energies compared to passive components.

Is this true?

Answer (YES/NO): YES